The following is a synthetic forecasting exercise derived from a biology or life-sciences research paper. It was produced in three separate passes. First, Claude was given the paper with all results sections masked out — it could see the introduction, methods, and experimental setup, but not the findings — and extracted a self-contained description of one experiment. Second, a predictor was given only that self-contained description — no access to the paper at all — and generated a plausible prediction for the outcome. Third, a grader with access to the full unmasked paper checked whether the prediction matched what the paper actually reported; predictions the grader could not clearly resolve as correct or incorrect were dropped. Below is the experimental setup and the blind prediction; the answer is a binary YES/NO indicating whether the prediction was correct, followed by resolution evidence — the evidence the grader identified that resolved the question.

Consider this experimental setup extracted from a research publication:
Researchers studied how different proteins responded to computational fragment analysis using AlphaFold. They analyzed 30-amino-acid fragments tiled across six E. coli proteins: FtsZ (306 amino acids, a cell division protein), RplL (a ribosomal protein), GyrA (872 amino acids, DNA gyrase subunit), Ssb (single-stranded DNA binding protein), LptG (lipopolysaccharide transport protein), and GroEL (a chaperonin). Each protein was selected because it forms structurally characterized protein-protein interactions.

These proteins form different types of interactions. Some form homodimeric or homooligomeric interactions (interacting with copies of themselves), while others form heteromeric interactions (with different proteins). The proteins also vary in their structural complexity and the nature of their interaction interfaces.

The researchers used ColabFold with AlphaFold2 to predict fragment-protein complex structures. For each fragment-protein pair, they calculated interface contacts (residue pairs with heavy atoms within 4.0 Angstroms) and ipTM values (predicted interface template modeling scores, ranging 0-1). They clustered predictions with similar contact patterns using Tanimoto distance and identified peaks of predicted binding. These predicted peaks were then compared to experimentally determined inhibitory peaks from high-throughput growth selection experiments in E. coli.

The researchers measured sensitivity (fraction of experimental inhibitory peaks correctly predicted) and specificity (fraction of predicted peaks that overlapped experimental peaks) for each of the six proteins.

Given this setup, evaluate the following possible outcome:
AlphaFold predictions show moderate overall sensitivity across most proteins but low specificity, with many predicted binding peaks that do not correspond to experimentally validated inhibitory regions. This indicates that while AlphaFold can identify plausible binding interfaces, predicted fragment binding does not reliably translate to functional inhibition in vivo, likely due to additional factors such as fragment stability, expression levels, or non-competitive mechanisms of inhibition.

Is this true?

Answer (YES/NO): NO